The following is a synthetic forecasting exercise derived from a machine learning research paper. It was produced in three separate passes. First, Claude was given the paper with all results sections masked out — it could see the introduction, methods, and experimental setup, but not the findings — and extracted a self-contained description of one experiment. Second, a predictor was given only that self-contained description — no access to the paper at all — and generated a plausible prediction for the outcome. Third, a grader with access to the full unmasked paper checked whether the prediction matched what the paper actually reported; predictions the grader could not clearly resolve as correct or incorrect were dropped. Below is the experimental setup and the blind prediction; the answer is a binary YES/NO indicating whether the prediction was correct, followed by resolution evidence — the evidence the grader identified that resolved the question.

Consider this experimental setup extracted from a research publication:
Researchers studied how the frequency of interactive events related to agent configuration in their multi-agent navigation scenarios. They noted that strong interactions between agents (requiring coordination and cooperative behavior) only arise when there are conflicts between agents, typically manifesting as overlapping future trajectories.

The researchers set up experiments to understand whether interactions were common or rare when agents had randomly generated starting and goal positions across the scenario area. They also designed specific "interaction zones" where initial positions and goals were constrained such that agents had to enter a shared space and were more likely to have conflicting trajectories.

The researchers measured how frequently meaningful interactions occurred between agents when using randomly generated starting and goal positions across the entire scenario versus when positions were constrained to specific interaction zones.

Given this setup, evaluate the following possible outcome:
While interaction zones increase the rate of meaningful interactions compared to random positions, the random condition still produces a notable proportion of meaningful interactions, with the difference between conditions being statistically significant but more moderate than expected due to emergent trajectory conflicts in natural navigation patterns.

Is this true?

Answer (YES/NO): NO